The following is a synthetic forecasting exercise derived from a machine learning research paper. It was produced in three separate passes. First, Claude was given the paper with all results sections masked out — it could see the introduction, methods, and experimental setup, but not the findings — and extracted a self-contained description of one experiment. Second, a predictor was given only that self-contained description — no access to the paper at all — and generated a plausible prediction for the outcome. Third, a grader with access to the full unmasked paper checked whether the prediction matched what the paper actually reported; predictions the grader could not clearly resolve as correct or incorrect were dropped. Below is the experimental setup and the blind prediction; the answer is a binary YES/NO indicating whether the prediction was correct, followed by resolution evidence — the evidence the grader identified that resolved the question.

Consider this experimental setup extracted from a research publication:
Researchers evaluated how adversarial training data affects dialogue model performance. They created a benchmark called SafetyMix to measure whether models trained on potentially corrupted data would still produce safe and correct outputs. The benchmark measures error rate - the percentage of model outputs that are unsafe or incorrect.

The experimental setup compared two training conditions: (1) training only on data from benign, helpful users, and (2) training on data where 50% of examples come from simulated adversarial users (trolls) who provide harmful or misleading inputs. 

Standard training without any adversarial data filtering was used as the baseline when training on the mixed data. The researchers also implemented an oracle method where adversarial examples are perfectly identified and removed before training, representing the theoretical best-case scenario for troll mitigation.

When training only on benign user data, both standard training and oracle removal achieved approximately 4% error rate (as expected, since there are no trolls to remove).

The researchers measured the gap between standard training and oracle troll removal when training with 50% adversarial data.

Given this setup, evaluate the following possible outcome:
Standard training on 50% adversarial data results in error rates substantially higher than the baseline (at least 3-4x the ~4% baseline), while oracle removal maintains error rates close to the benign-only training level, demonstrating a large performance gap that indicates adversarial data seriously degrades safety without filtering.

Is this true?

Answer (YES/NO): YES